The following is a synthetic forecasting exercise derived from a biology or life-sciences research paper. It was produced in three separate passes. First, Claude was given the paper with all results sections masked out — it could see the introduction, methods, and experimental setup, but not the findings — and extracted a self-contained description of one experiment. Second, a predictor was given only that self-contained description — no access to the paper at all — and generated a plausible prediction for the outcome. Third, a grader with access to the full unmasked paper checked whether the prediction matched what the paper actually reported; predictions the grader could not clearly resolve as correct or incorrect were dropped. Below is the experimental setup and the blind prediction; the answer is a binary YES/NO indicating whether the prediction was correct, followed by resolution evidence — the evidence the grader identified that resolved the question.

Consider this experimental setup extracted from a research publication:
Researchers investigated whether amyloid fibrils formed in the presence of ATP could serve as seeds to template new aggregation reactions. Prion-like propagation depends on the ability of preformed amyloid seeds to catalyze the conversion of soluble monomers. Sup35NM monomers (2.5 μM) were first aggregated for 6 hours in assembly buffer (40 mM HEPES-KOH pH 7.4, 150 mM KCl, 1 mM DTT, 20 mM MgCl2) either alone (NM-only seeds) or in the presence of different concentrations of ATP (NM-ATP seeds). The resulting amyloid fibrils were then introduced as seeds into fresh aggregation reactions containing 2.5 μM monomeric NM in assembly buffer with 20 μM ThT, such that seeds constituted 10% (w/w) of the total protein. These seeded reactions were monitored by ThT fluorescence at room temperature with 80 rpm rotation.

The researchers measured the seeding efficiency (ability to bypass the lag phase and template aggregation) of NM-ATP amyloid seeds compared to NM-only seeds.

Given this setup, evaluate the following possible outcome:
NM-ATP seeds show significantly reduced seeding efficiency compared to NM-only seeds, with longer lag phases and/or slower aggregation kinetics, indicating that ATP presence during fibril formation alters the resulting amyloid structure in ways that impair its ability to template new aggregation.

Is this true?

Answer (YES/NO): NO